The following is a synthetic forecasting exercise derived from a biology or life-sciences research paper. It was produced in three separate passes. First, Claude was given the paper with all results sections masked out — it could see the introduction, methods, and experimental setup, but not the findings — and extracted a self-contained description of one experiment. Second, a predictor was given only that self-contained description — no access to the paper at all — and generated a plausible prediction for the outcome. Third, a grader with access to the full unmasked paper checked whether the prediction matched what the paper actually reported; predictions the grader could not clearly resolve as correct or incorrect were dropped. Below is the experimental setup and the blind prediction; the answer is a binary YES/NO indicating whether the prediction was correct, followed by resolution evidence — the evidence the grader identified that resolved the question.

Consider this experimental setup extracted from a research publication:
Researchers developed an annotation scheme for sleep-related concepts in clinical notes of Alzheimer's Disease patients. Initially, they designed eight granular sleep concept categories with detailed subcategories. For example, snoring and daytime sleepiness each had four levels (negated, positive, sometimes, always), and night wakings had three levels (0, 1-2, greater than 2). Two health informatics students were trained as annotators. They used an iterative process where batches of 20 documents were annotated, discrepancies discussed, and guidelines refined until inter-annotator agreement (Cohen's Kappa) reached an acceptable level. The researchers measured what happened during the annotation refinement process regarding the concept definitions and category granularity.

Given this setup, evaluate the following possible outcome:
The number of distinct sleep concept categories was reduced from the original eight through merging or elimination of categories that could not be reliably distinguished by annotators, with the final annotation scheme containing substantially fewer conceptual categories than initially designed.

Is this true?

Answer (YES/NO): NO